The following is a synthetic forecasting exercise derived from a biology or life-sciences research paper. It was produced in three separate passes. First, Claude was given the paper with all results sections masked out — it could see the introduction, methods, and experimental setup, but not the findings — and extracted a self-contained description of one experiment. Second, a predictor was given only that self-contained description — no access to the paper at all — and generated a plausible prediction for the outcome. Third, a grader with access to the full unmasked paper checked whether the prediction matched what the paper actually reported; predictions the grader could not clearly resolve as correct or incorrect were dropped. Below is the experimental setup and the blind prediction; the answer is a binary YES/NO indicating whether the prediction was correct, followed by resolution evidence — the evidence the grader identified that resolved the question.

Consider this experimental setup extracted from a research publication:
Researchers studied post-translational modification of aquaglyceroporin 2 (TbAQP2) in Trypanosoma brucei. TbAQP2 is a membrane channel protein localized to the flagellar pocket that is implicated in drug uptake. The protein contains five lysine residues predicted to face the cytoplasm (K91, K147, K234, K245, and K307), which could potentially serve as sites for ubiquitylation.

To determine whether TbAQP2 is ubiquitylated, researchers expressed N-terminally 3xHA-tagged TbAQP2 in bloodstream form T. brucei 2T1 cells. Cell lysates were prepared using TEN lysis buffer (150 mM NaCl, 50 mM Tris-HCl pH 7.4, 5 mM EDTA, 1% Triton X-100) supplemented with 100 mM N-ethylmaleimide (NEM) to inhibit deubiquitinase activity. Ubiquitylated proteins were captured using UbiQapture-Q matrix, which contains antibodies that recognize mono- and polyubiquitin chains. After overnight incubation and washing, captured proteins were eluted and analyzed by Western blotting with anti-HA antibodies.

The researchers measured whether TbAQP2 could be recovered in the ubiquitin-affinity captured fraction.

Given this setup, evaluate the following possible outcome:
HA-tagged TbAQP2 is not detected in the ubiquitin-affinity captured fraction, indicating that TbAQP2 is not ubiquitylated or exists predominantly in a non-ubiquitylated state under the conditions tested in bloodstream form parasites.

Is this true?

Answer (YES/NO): NO